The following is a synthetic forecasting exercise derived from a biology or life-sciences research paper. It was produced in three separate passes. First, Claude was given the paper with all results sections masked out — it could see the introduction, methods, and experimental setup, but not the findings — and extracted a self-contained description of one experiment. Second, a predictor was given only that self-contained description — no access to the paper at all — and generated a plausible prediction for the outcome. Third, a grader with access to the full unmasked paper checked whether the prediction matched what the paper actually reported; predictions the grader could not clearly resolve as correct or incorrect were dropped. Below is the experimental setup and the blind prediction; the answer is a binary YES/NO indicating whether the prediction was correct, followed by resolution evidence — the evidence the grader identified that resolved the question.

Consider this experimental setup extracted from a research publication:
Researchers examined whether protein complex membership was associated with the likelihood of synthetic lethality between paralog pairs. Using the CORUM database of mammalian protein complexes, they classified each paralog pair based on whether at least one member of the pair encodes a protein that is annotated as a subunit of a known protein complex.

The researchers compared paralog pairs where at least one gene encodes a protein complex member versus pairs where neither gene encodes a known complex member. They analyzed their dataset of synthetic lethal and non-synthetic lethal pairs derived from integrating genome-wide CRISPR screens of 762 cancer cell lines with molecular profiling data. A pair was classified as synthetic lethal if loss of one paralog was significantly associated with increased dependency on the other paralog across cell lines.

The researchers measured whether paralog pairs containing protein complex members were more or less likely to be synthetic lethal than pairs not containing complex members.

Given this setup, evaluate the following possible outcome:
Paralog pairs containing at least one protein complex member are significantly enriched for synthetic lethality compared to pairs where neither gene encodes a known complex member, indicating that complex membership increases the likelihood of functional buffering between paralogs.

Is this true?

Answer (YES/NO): YES